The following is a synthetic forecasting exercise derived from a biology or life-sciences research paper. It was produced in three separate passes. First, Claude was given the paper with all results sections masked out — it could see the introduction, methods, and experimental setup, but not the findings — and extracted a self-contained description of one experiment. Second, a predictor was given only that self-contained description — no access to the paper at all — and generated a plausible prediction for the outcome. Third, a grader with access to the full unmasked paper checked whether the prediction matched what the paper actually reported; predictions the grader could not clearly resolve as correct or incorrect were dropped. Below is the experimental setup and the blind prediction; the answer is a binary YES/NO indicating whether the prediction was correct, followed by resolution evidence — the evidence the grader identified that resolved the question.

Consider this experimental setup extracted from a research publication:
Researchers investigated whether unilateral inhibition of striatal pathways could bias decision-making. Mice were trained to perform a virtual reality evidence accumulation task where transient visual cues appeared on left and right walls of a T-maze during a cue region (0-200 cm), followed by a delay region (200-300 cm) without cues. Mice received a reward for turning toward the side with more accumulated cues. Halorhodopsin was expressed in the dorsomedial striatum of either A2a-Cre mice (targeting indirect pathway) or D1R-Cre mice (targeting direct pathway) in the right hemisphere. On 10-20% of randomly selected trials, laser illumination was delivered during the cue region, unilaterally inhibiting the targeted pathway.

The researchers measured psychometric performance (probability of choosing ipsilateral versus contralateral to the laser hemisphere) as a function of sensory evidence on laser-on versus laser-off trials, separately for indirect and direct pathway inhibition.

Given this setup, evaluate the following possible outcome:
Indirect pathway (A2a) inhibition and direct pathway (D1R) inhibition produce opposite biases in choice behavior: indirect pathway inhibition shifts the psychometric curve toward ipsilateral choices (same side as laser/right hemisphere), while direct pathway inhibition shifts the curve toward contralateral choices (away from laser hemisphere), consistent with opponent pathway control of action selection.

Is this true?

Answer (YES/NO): YES